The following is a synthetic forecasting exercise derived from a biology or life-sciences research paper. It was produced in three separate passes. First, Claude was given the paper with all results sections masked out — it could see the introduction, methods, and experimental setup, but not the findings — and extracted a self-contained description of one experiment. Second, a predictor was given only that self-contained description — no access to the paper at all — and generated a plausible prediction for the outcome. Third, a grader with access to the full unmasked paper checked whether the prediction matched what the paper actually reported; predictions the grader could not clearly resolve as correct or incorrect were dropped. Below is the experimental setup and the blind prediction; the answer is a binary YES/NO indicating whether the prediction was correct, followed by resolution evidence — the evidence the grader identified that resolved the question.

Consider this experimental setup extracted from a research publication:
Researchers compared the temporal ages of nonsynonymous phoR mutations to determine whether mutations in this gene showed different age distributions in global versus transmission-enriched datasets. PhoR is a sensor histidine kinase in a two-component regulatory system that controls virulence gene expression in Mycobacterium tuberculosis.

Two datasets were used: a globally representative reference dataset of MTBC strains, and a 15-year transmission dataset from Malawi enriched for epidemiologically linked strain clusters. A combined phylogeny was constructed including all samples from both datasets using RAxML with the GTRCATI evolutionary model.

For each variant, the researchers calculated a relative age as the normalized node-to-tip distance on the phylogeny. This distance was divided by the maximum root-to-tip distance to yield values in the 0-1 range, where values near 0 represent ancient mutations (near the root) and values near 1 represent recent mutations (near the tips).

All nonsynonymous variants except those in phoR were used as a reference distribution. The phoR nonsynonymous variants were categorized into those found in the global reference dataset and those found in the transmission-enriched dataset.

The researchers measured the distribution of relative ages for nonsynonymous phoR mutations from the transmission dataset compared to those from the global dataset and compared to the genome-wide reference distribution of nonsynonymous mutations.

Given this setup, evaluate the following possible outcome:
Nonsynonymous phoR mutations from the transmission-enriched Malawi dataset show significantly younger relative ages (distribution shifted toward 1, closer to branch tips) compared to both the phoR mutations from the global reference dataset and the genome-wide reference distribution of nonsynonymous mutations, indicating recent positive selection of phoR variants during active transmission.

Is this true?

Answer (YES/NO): YES